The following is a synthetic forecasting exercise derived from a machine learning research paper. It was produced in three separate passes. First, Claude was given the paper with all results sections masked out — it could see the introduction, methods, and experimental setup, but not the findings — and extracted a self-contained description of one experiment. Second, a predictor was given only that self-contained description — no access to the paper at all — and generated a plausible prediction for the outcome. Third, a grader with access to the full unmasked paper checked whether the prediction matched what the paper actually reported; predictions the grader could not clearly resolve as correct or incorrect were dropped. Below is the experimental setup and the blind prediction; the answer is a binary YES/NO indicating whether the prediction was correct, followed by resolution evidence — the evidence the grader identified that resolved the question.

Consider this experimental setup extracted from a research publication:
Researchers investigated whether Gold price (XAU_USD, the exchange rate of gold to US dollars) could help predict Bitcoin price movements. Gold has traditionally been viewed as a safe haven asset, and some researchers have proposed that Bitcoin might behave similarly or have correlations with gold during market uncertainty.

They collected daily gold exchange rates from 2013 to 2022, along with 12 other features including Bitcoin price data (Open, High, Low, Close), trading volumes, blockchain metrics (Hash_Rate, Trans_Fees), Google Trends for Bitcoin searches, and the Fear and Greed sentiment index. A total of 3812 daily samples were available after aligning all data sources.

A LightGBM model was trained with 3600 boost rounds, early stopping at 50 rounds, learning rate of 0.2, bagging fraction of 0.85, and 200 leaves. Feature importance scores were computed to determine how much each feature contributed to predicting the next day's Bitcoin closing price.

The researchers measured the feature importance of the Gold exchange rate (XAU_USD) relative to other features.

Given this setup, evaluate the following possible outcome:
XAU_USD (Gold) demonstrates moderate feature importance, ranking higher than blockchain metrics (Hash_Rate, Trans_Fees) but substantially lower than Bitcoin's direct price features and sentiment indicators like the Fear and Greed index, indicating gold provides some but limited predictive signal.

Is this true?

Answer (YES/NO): NO